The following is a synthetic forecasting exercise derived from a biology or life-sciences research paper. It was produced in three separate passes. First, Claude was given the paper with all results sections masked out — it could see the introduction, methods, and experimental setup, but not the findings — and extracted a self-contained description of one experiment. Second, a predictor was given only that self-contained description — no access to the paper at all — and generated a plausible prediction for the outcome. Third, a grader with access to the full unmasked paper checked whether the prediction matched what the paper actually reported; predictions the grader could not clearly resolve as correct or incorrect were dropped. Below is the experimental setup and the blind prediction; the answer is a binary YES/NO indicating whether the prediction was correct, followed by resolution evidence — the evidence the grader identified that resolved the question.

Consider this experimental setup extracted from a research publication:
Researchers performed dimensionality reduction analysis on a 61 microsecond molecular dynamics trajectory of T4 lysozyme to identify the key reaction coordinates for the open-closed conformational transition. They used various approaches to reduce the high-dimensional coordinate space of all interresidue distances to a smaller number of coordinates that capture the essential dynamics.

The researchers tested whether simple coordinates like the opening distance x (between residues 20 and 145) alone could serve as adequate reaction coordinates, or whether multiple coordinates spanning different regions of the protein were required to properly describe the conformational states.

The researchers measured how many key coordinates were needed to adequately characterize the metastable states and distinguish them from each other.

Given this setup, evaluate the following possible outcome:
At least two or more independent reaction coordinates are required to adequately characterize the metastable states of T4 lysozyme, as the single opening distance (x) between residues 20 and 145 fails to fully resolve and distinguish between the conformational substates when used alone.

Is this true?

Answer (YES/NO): YES